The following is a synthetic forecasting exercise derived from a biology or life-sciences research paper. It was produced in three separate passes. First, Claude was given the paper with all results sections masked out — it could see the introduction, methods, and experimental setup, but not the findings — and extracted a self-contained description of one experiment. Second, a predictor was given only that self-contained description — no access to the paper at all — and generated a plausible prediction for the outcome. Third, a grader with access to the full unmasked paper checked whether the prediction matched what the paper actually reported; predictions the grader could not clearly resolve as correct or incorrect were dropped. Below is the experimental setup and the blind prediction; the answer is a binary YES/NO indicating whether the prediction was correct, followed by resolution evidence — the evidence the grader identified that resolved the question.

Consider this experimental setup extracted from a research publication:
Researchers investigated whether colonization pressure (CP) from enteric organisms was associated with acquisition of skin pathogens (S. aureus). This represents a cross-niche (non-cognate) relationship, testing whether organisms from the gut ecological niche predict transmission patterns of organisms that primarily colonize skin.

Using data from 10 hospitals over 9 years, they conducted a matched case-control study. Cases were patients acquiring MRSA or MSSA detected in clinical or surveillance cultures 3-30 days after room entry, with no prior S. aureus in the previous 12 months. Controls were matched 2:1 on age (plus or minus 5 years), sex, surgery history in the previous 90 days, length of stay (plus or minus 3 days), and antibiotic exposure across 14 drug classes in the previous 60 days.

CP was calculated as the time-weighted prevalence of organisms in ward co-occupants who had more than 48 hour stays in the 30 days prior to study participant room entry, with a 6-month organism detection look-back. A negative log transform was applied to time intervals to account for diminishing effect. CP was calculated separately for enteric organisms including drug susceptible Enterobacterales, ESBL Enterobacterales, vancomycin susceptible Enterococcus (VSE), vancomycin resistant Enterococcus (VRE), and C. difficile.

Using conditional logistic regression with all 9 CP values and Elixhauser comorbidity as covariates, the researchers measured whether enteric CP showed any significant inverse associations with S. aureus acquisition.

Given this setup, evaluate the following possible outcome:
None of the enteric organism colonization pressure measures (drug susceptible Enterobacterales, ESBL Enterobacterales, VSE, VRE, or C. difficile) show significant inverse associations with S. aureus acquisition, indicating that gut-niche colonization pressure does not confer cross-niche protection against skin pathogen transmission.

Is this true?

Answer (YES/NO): NO